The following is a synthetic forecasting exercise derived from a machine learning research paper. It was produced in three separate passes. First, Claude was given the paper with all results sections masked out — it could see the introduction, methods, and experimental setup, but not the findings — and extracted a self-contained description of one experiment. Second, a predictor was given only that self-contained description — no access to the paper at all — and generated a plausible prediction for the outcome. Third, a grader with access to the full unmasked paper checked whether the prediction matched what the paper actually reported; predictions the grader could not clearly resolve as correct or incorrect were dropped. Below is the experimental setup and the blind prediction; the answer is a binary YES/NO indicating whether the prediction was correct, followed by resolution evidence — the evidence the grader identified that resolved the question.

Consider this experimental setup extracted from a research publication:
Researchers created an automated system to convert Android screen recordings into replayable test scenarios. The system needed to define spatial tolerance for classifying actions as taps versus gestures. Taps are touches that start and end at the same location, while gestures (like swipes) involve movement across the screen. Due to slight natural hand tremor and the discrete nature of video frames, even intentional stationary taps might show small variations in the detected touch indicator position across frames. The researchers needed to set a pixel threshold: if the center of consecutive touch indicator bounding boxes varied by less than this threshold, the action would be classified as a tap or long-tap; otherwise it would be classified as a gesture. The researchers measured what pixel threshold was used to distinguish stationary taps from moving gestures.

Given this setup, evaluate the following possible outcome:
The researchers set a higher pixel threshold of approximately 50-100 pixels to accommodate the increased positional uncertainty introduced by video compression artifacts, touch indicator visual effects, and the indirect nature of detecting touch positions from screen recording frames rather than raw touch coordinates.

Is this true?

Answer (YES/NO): NO